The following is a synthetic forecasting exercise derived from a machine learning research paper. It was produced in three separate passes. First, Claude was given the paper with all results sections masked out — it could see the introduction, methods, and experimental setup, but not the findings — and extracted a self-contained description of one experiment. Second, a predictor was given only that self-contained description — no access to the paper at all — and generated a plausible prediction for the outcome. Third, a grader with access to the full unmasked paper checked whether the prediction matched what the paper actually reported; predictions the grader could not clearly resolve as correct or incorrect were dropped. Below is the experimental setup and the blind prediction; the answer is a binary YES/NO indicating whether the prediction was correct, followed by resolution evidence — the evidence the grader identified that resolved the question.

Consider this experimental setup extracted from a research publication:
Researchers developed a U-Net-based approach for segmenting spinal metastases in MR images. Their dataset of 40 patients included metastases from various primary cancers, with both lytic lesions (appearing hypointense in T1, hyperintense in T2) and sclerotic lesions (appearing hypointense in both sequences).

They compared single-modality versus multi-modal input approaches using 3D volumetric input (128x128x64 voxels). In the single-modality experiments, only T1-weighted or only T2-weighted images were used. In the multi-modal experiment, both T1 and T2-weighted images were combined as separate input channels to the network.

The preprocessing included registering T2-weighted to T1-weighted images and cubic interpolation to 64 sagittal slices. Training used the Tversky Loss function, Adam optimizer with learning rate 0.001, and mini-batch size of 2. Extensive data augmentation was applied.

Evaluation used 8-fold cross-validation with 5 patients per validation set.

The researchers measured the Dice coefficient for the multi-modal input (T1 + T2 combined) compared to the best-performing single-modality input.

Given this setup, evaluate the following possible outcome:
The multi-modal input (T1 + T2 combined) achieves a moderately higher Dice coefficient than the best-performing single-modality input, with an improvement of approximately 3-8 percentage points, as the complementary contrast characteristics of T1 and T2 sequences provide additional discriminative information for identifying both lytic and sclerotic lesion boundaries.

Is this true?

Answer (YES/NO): NO